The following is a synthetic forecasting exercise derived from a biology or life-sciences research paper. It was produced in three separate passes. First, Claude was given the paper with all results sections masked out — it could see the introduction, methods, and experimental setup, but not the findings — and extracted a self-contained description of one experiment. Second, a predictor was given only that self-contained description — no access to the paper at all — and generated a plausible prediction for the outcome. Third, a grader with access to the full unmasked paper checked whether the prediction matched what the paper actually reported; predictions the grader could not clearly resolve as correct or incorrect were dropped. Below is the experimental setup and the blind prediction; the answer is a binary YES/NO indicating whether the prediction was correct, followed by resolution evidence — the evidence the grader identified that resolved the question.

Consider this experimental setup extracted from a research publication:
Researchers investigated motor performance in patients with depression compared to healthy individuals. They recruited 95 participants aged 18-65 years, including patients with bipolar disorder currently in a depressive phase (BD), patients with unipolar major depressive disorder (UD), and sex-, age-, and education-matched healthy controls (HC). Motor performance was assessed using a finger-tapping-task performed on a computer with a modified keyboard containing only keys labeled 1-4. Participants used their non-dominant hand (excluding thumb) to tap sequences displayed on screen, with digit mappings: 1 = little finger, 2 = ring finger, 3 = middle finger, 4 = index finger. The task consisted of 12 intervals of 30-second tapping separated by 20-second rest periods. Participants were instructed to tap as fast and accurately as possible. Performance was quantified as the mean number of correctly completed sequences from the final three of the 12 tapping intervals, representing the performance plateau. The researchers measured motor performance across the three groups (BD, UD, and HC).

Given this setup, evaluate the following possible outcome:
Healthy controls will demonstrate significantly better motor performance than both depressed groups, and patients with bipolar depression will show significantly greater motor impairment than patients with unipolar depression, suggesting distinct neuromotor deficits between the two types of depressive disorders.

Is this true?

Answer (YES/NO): NO